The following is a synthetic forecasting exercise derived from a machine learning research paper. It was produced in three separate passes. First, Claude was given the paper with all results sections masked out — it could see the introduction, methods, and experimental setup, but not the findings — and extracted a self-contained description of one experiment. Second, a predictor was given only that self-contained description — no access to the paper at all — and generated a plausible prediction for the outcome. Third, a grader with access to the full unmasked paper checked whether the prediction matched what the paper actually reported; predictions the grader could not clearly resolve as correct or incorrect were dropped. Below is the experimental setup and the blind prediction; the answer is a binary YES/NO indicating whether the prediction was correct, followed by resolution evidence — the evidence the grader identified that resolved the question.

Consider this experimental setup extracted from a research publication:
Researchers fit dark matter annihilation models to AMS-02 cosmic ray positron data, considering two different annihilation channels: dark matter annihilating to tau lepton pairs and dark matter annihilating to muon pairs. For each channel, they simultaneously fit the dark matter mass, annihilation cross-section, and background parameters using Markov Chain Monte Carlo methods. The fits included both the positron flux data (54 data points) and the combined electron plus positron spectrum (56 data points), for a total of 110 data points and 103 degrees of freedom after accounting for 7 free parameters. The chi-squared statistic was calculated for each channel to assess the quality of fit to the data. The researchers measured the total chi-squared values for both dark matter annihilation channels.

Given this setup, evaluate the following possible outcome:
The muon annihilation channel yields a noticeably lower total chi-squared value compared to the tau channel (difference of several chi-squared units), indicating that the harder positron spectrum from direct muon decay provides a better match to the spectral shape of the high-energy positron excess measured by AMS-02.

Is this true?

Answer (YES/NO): NO